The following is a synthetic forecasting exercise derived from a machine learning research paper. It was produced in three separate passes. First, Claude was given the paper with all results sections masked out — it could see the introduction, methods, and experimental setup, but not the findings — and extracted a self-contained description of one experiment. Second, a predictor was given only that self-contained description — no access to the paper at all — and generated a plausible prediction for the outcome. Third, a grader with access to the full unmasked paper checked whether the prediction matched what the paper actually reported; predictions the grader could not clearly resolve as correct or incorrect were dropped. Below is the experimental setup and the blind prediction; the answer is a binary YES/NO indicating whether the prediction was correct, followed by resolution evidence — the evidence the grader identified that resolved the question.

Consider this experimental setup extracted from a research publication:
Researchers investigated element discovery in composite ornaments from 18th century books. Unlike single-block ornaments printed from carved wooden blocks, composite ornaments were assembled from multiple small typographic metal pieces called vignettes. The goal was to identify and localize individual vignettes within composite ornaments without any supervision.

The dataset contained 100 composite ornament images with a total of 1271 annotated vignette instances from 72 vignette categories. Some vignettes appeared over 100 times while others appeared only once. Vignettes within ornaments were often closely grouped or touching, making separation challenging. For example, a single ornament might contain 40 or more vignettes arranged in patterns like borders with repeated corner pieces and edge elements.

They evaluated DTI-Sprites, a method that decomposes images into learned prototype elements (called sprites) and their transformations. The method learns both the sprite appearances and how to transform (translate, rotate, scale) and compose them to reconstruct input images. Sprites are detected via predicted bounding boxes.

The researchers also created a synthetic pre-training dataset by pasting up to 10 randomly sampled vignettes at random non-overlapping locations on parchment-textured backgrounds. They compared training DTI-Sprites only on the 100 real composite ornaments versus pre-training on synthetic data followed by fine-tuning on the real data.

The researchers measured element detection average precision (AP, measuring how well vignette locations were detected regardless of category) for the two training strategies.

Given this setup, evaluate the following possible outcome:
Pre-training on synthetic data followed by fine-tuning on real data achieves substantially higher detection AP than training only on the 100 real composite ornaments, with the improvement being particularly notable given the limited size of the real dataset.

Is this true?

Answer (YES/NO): NO